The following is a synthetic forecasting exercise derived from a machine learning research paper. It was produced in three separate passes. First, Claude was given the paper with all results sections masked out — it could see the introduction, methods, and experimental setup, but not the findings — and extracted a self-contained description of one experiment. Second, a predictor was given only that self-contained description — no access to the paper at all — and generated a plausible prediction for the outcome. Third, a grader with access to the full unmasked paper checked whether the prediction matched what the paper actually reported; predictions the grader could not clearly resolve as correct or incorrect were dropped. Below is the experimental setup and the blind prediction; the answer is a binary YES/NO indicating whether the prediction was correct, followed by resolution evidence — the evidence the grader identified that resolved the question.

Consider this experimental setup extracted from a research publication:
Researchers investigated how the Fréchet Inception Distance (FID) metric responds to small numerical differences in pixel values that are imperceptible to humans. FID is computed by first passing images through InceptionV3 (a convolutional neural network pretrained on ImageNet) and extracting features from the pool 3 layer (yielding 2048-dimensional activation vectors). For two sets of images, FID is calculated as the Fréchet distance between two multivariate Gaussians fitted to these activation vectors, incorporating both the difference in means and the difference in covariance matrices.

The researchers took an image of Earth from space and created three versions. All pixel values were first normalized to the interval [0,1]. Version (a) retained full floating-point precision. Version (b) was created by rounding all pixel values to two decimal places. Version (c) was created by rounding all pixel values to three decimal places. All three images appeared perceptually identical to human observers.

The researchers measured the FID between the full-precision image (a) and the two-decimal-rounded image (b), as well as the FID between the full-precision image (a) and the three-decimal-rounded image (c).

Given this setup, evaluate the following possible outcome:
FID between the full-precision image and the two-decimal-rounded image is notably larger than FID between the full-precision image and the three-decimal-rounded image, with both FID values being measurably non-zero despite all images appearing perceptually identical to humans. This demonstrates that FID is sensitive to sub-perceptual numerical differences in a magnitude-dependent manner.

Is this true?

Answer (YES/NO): YES